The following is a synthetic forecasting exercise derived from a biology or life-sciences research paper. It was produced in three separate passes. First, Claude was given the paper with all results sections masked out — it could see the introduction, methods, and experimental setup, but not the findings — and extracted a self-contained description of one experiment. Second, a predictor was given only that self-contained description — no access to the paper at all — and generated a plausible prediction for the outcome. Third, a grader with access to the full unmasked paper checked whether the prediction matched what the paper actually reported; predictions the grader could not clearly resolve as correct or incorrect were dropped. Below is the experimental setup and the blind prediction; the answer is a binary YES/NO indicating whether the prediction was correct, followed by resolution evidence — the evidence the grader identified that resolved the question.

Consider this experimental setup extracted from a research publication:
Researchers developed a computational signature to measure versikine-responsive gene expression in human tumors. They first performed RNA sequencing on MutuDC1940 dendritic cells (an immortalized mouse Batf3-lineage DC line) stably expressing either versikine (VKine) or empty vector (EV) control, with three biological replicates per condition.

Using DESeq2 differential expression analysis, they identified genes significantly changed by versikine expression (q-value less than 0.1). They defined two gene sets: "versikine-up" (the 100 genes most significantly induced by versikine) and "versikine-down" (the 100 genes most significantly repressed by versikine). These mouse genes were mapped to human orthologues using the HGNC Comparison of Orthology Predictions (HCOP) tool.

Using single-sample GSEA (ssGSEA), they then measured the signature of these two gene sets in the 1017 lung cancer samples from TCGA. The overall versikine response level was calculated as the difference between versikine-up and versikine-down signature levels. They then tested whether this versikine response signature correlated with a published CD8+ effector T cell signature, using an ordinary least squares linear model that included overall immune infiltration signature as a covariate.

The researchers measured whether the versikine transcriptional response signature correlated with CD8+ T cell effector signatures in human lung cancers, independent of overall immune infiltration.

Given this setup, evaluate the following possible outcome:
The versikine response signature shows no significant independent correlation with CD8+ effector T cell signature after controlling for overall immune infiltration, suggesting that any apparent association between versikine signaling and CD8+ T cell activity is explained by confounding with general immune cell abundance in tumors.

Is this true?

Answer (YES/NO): NO